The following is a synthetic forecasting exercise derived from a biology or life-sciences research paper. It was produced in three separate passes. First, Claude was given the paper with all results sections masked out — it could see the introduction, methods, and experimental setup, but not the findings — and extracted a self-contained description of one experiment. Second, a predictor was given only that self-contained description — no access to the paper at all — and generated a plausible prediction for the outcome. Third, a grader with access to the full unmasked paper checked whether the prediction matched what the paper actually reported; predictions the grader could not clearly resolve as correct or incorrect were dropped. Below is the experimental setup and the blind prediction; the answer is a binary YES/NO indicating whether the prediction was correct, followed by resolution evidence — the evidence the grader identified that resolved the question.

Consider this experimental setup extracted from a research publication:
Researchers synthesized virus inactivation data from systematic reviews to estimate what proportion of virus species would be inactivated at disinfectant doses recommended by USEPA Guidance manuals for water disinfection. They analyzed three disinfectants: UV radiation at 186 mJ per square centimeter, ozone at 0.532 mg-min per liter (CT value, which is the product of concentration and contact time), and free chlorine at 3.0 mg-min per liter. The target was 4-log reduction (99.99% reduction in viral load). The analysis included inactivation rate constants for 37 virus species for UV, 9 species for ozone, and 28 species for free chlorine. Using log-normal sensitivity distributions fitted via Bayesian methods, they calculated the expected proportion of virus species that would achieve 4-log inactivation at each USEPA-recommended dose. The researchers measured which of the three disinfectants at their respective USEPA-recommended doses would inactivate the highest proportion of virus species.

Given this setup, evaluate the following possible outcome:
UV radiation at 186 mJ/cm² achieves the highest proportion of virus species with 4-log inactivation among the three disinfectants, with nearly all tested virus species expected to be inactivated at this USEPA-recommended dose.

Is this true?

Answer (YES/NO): NO